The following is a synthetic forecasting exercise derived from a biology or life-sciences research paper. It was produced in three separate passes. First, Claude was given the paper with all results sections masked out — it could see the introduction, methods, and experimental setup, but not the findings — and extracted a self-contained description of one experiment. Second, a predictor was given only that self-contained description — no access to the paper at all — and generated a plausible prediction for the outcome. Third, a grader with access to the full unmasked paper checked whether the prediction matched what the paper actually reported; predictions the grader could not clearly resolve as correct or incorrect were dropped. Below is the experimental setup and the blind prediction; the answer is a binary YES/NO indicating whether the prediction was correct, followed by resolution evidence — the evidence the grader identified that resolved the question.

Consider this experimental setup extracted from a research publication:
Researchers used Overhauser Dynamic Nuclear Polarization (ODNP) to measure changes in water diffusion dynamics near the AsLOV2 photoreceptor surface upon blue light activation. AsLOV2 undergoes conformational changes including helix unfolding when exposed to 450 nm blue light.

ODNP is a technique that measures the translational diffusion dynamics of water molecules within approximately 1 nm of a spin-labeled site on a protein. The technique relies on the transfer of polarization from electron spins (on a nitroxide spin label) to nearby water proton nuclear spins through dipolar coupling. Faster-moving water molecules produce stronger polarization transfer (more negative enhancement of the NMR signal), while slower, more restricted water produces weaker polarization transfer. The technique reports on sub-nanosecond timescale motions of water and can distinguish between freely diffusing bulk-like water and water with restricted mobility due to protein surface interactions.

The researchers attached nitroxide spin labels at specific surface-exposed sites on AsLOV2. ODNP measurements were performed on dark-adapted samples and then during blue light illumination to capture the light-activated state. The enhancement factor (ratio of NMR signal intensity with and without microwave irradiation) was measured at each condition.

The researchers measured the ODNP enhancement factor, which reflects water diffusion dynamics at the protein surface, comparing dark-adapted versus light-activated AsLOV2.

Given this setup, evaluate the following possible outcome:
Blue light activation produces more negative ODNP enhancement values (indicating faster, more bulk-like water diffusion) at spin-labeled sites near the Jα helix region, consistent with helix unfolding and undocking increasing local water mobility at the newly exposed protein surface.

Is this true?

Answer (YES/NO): NO